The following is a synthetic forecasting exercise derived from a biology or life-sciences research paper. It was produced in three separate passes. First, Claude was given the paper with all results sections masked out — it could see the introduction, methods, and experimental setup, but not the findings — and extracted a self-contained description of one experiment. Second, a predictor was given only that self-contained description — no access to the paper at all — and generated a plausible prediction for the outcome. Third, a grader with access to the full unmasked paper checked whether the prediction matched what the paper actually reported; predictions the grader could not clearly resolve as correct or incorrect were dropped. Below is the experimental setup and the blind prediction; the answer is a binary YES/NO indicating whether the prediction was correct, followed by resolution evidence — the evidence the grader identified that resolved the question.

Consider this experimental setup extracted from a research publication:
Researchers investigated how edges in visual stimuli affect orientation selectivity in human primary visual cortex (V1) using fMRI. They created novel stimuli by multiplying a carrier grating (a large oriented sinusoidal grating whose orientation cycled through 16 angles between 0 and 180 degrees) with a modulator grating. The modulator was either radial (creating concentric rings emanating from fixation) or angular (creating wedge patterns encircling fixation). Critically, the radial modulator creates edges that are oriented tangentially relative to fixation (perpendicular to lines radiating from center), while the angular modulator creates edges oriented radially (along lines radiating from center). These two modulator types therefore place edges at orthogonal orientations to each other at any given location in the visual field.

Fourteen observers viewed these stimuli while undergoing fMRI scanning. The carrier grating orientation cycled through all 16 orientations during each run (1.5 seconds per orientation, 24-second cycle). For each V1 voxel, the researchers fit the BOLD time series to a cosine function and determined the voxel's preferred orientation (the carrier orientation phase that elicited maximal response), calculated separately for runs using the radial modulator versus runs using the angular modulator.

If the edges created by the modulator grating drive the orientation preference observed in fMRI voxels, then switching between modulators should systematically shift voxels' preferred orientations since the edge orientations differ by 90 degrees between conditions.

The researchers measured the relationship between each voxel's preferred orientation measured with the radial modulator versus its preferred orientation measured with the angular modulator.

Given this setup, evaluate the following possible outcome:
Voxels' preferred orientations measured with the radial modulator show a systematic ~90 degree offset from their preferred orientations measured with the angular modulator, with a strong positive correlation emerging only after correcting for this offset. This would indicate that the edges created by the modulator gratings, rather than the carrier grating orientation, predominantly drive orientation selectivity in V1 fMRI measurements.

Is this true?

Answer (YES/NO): YES